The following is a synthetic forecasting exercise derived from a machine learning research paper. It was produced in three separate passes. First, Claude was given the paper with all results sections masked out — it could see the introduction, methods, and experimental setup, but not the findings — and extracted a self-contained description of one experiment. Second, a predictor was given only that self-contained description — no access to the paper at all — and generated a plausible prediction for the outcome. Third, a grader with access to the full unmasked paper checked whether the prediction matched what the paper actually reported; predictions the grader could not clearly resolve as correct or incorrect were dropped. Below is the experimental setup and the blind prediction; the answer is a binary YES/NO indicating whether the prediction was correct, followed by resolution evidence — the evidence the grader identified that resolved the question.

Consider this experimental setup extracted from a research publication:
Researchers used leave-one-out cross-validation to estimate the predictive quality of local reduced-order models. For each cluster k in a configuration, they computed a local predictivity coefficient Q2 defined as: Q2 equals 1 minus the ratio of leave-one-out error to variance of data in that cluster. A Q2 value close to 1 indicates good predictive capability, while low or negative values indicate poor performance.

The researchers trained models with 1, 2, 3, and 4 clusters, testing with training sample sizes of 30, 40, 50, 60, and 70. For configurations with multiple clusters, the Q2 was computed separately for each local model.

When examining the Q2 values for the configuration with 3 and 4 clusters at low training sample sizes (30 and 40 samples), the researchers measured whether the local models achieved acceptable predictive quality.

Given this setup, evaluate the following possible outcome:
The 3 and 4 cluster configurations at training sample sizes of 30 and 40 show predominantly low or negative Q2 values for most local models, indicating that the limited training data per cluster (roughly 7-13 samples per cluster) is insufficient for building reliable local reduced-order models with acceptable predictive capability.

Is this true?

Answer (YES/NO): NO